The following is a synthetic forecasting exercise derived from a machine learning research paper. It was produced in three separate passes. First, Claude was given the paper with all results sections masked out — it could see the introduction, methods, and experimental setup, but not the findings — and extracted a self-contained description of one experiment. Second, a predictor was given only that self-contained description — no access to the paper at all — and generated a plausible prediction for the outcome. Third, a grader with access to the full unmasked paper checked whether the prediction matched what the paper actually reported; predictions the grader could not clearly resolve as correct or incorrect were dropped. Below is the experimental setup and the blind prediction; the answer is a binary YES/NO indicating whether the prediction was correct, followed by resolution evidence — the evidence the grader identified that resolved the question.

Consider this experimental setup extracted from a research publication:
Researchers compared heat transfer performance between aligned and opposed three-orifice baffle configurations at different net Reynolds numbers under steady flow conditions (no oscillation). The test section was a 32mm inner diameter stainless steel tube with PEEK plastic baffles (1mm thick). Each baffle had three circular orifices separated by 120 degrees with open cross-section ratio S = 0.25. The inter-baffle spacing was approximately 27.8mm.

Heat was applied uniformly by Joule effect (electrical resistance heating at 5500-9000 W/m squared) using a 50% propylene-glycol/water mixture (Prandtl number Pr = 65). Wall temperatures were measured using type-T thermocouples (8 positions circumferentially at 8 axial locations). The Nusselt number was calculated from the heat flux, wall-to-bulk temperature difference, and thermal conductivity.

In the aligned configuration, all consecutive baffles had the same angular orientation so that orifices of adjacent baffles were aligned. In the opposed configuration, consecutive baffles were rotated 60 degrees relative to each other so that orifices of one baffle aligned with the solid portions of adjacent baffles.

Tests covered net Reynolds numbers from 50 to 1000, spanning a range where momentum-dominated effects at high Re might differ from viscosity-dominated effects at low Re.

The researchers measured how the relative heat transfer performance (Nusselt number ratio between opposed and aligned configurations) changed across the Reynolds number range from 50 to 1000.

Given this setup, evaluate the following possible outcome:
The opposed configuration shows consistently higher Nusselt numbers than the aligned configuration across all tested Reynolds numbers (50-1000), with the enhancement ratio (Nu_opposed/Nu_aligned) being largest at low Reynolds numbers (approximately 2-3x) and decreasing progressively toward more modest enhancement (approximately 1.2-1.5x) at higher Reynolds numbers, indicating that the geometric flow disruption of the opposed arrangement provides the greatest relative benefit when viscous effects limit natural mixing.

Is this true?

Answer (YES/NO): NO